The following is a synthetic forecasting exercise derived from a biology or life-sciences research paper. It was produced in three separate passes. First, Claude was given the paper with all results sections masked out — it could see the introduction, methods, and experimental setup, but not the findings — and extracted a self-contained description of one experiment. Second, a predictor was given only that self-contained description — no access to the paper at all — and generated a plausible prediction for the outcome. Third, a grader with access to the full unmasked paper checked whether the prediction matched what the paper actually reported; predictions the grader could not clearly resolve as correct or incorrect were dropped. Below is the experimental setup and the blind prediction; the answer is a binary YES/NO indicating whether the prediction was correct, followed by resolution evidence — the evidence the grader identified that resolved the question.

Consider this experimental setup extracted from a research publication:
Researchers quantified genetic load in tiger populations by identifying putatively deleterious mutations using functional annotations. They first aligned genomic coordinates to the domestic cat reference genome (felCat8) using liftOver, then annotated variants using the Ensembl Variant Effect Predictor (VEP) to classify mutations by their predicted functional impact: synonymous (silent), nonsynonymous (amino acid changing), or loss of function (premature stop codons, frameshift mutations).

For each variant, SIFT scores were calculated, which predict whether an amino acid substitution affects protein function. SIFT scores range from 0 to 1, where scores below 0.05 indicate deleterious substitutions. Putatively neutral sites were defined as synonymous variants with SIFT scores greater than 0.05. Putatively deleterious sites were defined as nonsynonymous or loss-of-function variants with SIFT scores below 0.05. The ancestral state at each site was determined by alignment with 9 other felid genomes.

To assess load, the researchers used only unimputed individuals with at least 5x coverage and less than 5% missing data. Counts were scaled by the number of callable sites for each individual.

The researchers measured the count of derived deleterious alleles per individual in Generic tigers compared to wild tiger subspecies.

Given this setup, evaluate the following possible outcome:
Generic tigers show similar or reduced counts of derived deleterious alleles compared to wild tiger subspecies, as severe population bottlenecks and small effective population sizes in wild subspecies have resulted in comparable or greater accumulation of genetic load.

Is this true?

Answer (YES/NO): YES